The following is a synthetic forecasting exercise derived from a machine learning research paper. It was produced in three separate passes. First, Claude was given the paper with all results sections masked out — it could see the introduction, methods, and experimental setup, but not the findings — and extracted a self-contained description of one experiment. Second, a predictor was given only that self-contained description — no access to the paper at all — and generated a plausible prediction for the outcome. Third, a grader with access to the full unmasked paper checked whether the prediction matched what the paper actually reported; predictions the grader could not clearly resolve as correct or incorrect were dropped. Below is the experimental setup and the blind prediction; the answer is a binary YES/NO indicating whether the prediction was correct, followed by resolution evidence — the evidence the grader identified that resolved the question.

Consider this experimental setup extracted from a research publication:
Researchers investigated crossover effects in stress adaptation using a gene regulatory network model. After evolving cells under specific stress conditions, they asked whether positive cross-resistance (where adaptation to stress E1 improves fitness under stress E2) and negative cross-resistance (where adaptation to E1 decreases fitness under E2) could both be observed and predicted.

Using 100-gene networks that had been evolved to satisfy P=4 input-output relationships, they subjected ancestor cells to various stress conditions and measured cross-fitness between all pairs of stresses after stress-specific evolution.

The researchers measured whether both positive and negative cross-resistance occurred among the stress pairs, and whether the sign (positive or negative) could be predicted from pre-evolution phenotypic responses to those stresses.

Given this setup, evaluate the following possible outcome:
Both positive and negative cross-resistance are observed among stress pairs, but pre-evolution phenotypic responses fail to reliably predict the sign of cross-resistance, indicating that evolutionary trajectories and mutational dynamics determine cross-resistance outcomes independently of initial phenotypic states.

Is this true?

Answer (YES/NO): NO